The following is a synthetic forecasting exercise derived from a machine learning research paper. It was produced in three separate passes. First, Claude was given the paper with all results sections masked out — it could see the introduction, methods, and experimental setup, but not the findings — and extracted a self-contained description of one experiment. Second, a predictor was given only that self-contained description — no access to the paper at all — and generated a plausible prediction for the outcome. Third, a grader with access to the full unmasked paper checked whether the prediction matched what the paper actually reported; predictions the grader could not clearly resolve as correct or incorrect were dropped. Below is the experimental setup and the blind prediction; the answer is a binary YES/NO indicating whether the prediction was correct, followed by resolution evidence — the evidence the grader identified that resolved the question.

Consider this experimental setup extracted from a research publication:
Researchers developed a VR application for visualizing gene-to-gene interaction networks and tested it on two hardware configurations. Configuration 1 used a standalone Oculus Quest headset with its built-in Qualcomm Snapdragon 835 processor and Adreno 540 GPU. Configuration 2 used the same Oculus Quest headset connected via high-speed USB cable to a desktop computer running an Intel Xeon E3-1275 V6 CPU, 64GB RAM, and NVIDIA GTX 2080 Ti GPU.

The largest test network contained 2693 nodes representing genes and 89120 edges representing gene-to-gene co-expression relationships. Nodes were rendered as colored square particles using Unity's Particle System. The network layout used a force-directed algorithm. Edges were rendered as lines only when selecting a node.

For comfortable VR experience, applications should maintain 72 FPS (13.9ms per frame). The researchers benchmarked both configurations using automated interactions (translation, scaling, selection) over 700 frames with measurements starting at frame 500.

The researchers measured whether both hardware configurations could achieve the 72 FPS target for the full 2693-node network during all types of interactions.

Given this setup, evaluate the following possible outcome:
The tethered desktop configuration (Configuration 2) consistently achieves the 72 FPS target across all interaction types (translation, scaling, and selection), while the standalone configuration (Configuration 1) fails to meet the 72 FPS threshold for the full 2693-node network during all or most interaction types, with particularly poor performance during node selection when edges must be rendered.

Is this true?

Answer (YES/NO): NO